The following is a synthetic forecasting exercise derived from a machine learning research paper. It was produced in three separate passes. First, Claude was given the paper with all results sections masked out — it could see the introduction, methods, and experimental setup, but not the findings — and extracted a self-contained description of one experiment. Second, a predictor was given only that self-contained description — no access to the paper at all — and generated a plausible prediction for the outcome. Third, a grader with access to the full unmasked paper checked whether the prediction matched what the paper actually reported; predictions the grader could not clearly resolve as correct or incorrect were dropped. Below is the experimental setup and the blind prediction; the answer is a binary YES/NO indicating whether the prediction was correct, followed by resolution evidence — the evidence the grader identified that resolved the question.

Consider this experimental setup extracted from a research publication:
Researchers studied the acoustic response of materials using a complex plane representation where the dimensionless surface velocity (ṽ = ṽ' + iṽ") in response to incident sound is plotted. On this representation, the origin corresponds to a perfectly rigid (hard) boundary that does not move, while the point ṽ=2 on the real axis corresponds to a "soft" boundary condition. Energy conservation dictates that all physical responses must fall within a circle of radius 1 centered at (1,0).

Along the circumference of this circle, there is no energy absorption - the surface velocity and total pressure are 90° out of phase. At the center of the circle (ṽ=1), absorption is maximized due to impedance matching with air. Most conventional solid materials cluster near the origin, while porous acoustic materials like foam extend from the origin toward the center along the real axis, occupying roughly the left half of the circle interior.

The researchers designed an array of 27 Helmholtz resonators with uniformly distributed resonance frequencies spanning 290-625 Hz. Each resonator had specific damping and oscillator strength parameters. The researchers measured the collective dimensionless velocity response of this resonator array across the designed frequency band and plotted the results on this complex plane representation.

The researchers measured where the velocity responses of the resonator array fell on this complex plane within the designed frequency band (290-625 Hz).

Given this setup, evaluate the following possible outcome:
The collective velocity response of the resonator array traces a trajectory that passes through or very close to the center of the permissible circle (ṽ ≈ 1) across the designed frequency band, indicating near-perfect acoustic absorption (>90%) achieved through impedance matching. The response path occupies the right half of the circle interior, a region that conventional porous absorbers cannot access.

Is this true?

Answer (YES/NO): NO